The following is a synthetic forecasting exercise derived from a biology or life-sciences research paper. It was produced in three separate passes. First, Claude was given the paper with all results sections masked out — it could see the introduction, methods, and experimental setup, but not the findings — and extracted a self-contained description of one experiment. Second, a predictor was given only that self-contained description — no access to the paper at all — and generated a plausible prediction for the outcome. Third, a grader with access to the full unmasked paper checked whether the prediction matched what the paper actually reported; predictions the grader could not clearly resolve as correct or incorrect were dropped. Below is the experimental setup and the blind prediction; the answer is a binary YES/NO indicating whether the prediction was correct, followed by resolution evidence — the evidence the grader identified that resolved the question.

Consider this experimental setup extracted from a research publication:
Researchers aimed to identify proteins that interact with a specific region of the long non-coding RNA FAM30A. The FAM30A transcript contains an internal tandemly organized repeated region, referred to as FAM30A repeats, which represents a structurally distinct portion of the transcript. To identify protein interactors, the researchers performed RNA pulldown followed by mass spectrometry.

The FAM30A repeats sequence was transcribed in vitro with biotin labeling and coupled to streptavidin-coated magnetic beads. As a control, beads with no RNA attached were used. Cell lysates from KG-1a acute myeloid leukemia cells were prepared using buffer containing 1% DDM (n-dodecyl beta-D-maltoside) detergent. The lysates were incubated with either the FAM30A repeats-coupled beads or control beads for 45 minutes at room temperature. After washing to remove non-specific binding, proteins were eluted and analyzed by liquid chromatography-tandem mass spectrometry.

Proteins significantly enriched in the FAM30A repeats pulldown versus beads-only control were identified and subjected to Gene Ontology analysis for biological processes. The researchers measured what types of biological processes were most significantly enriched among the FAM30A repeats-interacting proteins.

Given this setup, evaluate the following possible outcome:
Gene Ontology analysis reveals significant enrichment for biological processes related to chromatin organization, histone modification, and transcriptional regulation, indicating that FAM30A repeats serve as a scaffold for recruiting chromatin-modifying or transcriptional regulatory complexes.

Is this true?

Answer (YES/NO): NO